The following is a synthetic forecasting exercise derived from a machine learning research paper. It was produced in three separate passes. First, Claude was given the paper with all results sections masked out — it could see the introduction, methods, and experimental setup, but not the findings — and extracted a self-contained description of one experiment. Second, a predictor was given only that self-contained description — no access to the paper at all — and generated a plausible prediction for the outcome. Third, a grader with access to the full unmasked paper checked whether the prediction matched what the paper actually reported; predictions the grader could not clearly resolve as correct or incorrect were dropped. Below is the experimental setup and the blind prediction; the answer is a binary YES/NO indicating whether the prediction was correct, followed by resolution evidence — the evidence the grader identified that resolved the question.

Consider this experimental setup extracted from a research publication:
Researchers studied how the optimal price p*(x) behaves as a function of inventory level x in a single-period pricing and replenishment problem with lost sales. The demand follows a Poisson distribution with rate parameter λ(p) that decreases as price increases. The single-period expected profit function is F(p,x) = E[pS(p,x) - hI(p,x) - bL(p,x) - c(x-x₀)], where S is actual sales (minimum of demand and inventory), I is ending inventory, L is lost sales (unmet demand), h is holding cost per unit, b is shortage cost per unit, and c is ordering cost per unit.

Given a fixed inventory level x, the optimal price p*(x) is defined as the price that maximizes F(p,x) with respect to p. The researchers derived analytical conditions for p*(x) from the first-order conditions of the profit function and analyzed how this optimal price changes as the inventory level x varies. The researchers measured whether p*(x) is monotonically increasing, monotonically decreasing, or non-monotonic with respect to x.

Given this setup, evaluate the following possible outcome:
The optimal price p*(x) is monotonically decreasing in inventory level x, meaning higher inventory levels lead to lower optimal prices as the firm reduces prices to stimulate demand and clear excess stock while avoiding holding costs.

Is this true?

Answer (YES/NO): YES